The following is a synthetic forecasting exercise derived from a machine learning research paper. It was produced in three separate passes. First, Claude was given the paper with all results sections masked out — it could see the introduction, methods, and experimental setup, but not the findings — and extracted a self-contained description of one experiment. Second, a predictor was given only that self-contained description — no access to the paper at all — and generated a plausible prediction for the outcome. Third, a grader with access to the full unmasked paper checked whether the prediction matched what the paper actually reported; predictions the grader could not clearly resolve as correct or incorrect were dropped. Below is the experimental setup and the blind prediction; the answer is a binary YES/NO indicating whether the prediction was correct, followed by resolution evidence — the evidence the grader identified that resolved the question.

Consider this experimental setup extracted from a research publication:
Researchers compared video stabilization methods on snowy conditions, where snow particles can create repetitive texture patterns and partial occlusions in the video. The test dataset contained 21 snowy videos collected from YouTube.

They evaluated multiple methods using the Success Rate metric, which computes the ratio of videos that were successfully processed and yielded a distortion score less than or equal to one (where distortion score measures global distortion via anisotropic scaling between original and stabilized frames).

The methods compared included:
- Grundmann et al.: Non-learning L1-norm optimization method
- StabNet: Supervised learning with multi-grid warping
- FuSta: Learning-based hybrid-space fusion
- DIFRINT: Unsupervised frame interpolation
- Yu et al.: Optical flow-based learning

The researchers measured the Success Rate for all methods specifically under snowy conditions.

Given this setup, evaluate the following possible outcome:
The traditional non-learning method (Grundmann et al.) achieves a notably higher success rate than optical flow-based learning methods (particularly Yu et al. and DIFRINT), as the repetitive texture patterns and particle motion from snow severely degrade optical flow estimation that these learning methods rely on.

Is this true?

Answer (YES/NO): NO